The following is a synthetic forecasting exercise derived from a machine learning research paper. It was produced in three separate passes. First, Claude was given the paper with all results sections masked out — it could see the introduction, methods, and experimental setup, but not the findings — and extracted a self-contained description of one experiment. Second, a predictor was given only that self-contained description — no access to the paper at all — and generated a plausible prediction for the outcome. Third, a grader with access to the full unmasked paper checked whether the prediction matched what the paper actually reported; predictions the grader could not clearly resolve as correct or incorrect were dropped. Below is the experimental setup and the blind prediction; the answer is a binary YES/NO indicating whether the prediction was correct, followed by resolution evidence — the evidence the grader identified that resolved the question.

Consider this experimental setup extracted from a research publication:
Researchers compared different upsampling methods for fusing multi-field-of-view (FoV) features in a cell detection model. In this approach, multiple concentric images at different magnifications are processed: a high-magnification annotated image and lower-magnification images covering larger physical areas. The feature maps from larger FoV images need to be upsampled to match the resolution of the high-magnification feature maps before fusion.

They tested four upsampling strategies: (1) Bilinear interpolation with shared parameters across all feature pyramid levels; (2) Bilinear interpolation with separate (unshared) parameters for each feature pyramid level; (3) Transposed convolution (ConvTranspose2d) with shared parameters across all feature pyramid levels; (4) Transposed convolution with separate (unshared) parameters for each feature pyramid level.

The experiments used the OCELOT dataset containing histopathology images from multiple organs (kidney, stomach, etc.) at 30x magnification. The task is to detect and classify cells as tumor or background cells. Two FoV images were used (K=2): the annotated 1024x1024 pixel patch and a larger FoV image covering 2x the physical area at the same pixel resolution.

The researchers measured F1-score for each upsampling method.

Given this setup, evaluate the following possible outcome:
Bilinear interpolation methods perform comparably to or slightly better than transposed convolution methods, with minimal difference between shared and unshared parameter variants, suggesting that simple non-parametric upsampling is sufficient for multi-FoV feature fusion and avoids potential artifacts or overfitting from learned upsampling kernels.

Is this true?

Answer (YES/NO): NO